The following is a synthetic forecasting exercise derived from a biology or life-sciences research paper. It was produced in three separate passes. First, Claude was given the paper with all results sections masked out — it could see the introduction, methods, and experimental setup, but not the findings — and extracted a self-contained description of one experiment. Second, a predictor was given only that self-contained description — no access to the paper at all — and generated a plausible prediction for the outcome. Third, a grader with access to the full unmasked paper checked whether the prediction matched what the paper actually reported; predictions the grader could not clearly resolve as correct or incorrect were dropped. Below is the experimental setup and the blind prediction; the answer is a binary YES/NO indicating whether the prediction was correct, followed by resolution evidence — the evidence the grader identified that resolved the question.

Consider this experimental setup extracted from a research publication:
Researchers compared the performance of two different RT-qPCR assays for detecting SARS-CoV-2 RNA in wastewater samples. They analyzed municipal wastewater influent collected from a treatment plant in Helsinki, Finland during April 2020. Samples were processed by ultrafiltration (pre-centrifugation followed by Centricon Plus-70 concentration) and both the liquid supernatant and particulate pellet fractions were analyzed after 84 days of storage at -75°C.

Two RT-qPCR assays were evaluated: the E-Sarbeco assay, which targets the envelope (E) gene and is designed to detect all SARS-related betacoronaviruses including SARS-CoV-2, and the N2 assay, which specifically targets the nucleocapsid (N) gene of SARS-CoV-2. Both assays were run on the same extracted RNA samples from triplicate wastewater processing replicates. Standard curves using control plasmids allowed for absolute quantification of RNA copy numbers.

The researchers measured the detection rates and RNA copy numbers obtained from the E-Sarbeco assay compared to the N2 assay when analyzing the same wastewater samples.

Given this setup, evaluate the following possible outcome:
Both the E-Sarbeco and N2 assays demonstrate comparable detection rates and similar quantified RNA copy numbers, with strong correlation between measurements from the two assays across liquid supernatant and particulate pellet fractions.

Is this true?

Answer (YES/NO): NO